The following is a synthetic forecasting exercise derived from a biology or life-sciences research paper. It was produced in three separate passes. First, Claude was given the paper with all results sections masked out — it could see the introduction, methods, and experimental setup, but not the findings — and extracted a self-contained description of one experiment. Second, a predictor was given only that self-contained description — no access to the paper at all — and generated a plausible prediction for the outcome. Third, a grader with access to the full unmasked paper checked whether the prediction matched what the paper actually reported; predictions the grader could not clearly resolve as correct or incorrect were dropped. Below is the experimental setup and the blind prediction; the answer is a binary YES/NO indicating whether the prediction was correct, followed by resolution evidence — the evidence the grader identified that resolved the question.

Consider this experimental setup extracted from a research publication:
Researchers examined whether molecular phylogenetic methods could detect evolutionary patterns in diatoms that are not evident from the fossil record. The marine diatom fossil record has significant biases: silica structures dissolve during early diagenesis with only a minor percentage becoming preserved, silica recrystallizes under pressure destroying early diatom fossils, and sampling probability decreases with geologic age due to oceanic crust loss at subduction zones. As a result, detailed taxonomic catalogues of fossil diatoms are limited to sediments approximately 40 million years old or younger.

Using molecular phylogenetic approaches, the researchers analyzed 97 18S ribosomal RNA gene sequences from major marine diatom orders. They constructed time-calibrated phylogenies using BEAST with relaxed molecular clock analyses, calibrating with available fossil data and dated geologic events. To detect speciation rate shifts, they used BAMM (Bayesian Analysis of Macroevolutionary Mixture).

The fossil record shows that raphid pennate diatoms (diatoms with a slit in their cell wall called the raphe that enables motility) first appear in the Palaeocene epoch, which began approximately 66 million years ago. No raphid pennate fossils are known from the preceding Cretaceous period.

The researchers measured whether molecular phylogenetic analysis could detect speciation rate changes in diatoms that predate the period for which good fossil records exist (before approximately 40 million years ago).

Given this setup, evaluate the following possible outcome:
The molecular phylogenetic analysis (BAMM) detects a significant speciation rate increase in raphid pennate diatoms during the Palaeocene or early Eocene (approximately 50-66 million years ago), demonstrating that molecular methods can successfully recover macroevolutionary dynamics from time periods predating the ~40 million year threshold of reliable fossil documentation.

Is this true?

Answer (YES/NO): NO